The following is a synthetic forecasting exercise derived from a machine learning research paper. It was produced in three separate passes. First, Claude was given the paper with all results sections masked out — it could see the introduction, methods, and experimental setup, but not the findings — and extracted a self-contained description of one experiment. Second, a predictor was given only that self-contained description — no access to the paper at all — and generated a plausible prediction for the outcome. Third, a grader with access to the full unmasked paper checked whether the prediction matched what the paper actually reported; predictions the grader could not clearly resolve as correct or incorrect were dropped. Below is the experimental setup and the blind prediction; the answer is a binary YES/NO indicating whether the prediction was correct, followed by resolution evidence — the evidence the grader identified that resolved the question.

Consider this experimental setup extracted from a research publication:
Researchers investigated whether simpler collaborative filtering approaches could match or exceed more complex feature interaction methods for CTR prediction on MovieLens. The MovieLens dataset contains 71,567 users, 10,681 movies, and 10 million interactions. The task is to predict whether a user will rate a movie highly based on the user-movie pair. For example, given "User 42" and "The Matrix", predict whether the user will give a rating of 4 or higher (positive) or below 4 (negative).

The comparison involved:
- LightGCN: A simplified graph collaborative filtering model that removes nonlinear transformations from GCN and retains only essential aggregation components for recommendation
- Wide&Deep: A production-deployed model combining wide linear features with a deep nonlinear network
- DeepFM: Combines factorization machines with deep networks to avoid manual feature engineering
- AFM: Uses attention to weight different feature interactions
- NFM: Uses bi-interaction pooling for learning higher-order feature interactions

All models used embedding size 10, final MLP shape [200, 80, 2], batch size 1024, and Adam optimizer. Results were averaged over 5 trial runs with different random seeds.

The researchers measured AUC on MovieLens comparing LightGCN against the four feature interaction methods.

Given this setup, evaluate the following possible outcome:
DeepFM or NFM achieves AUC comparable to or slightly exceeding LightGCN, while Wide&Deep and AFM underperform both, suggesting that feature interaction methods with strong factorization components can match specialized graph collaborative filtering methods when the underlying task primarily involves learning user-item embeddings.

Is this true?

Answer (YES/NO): NO